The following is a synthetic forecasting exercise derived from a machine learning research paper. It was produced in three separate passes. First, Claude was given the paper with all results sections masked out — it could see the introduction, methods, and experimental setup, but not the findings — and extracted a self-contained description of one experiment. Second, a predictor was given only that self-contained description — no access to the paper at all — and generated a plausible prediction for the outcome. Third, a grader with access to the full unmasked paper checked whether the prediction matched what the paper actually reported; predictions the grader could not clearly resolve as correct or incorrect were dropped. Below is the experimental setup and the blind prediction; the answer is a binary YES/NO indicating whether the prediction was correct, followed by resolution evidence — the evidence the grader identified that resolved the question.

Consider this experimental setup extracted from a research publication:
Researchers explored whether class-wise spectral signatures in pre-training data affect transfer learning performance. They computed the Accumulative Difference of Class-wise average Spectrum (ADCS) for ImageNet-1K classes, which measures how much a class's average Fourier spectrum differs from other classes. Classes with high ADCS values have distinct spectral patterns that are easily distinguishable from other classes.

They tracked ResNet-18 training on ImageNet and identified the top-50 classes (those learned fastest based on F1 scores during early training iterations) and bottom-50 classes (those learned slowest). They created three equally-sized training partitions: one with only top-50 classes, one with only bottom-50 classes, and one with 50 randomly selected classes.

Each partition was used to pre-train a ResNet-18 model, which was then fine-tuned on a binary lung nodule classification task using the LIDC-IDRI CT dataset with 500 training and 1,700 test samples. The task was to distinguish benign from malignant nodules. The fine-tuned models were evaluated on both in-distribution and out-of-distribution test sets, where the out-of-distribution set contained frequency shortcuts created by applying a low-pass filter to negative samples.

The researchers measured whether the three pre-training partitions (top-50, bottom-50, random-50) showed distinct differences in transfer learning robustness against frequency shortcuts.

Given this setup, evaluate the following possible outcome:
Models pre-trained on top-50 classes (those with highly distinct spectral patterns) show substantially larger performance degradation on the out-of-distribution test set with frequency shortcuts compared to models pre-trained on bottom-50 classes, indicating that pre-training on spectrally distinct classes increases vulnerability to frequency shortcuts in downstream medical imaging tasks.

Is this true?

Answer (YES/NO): NO